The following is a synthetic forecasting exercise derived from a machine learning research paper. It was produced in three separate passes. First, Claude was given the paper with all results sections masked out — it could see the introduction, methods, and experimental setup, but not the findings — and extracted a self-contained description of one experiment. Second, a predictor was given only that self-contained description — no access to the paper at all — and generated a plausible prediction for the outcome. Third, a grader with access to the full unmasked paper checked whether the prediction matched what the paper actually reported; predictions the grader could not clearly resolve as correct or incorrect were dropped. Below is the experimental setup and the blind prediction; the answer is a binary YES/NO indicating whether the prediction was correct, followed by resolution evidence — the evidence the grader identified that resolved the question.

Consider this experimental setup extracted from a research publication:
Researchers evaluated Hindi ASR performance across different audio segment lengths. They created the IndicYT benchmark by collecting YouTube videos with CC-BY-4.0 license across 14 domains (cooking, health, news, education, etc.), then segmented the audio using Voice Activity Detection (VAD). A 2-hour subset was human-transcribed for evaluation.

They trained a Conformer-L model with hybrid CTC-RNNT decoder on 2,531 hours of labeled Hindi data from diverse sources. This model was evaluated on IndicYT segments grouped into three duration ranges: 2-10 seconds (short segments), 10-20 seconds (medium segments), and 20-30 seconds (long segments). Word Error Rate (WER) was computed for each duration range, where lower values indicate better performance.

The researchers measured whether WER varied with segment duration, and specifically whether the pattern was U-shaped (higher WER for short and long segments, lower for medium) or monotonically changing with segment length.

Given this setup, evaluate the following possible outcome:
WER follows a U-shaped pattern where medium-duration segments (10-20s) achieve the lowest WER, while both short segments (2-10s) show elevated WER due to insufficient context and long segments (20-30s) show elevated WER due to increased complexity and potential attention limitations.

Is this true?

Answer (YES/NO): YES